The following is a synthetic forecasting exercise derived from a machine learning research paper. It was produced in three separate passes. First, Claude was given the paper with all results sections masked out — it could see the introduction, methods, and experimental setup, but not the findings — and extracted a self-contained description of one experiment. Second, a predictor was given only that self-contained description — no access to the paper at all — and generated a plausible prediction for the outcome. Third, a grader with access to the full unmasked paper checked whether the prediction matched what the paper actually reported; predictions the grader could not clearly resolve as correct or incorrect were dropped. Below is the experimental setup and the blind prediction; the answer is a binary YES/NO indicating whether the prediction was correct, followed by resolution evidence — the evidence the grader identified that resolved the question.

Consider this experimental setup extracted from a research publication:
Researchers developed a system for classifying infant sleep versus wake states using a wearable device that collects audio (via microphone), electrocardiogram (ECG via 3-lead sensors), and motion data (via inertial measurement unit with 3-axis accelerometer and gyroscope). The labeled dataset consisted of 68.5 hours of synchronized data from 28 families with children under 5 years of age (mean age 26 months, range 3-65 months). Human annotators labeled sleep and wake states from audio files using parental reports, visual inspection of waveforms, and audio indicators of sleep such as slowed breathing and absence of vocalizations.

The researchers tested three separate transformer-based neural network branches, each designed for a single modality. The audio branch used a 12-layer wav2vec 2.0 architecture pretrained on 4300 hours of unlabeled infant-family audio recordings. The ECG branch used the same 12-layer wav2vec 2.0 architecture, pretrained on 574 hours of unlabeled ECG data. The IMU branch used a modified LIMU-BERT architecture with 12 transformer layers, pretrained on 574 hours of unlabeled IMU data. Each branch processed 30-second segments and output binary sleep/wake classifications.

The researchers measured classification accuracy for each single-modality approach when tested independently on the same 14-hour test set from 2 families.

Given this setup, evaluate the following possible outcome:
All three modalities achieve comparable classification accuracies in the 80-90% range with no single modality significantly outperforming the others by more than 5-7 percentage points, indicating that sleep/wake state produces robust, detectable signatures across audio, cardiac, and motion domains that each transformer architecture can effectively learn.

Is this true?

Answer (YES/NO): NO